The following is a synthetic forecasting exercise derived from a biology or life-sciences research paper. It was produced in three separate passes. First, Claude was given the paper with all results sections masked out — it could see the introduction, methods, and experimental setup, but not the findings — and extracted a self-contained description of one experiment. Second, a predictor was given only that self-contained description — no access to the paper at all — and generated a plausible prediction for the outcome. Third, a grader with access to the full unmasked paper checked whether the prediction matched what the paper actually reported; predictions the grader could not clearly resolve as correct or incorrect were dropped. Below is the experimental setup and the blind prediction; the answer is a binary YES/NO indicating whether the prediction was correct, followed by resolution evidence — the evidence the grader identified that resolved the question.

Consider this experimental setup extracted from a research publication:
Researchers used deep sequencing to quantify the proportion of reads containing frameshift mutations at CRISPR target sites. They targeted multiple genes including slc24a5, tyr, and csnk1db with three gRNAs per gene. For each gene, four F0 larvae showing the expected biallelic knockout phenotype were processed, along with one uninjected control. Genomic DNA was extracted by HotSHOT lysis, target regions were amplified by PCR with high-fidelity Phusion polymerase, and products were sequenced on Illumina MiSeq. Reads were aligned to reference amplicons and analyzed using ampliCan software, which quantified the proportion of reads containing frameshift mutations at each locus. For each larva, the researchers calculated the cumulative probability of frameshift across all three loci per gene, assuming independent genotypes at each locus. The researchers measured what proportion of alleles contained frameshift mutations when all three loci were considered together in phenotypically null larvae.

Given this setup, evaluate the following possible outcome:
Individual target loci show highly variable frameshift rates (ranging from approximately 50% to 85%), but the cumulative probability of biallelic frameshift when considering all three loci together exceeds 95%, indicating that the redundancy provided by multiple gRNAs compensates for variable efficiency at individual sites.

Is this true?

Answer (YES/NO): NO